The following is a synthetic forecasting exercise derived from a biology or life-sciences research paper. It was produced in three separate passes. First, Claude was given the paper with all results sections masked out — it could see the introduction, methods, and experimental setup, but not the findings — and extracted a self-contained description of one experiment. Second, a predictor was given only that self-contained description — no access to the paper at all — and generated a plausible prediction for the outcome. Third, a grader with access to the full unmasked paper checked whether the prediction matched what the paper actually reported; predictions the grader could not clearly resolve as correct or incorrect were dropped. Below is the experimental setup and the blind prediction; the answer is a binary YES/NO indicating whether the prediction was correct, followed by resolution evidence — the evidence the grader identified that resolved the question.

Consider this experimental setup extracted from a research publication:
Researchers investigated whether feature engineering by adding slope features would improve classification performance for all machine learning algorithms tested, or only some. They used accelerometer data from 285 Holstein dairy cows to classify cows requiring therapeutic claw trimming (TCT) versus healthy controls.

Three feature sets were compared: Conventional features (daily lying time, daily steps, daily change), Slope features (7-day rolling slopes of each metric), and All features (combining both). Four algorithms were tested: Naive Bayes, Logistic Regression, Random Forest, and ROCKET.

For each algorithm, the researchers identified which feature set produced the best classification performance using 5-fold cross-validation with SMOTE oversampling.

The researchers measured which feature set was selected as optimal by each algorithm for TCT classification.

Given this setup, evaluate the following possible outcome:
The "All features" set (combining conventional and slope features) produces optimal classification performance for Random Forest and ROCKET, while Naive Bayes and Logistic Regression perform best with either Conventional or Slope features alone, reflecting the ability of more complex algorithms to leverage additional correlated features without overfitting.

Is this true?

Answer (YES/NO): NO